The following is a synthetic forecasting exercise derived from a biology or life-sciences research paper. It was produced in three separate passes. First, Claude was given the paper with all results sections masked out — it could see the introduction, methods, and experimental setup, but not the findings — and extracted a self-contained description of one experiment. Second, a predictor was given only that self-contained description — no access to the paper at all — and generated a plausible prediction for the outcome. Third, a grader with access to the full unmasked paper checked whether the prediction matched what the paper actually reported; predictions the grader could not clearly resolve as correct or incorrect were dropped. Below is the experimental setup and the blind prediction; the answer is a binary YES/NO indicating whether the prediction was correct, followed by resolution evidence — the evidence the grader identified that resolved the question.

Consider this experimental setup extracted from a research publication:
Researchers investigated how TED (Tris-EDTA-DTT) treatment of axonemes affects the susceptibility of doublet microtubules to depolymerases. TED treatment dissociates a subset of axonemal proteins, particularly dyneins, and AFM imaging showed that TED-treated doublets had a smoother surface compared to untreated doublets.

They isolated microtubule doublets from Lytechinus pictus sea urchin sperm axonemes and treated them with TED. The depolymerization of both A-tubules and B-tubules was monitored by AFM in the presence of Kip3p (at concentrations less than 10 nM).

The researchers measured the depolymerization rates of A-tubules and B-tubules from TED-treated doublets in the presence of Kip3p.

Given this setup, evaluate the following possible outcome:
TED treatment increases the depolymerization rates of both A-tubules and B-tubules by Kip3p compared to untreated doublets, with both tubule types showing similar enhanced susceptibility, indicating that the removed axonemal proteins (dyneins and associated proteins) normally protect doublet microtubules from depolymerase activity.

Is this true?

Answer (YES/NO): NO